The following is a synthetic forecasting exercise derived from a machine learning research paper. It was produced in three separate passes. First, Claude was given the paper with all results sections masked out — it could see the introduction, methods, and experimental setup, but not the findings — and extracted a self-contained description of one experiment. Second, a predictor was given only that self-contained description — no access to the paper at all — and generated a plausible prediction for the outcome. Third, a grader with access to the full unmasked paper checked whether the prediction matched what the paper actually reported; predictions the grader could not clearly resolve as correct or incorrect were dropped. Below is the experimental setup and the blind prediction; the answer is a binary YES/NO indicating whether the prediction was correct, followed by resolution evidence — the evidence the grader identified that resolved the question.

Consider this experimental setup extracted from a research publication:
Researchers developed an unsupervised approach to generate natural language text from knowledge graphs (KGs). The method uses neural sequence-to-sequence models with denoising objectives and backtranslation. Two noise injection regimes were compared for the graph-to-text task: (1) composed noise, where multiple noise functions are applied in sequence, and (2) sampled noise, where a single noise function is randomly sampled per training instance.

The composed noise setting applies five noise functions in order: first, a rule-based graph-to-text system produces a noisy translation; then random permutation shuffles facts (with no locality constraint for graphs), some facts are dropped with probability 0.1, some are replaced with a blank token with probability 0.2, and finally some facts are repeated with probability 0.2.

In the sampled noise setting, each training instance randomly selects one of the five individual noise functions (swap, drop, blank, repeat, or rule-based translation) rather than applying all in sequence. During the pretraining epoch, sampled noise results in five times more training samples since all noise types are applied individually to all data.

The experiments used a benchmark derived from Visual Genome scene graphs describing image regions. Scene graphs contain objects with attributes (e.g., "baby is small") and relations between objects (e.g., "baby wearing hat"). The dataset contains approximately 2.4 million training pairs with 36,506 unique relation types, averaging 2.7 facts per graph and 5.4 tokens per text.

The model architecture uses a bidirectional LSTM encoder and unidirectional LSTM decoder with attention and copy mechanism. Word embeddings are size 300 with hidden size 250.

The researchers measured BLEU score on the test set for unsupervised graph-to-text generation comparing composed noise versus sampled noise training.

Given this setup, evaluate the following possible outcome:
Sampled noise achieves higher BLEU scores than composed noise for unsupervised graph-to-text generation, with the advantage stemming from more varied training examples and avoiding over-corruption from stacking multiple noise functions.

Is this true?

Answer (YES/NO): NO